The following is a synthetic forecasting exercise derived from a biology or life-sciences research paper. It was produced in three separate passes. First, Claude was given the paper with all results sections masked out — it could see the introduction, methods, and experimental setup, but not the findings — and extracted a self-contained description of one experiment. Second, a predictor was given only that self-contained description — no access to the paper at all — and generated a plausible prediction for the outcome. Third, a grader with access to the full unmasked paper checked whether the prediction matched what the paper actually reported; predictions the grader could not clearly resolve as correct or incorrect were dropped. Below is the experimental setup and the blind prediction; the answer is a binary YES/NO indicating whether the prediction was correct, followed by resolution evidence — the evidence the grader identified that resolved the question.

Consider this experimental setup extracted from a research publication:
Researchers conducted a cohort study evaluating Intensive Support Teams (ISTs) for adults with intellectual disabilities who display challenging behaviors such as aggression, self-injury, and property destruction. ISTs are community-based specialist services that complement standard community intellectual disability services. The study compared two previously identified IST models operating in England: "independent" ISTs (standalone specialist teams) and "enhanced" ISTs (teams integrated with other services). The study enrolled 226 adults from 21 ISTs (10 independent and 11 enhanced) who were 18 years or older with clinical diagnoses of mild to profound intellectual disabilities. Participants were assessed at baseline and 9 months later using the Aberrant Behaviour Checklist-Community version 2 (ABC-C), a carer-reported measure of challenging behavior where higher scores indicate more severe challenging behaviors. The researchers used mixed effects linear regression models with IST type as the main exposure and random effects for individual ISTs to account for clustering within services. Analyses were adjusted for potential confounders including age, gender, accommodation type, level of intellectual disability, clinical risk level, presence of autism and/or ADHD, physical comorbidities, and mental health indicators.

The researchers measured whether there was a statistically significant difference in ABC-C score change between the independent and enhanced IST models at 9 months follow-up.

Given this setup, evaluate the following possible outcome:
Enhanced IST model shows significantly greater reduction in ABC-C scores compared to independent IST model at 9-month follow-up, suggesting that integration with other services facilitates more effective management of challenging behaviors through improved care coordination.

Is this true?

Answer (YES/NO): NO